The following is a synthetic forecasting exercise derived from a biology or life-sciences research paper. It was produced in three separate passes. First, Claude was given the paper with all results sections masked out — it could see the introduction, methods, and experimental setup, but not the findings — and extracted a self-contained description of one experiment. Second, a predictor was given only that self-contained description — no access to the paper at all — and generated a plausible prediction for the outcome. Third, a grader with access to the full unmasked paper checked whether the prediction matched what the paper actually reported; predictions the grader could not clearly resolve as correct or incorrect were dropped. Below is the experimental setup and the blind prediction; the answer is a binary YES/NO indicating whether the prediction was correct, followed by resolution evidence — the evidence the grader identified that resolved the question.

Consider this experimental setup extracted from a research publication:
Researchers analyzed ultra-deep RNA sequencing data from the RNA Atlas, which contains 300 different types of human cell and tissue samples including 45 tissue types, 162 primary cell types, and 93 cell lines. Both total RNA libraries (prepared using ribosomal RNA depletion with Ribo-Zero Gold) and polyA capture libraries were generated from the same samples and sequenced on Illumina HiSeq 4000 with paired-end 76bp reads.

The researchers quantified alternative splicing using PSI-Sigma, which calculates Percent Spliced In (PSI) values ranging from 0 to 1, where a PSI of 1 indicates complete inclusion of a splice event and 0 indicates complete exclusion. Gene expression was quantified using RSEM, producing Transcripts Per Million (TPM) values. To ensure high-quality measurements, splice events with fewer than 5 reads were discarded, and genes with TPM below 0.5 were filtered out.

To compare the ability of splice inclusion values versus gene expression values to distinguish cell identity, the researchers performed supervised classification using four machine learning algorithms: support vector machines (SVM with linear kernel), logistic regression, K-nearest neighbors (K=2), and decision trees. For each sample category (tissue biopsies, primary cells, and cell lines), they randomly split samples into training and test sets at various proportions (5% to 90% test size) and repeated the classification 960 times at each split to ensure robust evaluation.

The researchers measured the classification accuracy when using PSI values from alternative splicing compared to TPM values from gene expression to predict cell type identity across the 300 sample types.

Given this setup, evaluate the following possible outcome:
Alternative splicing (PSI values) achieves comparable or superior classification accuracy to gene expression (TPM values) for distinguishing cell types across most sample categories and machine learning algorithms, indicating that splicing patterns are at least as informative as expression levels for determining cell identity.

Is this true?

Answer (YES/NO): YES